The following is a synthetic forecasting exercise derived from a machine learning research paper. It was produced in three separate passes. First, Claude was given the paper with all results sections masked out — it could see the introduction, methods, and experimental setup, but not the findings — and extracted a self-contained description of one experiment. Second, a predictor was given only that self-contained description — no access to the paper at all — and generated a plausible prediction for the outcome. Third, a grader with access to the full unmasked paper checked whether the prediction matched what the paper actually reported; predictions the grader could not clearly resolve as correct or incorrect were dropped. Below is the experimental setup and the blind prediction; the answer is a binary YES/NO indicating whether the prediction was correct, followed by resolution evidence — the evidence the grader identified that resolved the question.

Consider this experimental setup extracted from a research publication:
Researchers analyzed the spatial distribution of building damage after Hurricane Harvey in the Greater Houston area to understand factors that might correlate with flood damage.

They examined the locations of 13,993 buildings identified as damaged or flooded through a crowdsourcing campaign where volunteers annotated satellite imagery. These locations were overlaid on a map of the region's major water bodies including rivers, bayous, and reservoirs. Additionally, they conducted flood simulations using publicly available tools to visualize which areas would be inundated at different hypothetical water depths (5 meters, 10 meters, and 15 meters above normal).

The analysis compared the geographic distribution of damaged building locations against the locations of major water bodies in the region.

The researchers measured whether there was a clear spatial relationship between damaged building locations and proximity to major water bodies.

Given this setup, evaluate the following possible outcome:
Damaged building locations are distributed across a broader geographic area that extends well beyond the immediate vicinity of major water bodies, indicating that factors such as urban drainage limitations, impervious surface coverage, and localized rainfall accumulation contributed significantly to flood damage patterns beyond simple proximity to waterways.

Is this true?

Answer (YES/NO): NO